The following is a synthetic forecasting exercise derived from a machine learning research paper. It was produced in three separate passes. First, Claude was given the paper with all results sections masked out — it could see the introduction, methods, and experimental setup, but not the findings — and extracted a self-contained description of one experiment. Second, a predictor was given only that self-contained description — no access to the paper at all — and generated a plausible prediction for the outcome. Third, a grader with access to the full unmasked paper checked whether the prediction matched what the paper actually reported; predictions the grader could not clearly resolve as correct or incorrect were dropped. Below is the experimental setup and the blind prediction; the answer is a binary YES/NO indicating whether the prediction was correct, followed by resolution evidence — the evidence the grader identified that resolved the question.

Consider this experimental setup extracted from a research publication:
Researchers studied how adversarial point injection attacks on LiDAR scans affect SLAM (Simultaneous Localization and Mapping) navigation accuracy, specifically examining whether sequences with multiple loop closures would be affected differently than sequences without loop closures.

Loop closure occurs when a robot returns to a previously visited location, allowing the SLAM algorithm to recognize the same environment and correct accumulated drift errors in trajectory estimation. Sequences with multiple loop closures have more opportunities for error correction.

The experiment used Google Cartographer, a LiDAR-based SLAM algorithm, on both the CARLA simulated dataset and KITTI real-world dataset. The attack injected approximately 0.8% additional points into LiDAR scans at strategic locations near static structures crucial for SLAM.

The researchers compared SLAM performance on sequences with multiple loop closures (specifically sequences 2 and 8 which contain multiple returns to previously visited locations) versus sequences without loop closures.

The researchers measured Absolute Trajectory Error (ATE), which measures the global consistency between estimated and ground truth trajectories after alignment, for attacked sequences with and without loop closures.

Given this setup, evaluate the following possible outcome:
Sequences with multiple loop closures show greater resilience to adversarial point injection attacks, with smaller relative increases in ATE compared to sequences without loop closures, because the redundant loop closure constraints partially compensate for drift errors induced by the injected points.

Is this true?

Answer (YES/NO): YES